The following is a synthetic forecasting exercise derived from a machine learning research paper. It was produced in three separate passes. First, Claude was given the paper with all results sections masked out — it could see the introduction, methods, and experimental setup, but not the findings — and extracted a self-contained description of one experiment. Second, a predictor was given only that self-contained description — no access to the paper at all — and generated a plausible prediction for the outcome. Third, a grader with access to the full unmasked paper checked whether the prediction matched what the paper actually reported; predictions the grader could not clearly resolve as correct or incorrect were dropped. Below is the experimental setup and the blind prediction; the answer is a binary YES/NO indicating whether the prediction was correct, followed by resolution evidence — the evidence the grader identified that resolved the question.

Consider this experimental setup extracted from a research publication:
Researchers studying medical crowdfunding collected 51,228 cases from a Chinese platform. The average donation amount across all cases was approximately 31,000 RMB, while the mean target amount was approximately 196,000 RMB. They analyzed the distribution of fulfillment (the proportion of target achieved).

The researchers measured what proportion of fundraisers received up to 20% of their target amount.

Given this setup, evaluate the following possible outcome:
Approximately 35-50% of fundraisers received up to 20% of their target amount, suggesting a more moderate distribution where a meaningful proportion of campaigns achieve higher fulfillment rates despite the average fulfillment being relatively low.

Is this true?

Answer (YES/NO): NO